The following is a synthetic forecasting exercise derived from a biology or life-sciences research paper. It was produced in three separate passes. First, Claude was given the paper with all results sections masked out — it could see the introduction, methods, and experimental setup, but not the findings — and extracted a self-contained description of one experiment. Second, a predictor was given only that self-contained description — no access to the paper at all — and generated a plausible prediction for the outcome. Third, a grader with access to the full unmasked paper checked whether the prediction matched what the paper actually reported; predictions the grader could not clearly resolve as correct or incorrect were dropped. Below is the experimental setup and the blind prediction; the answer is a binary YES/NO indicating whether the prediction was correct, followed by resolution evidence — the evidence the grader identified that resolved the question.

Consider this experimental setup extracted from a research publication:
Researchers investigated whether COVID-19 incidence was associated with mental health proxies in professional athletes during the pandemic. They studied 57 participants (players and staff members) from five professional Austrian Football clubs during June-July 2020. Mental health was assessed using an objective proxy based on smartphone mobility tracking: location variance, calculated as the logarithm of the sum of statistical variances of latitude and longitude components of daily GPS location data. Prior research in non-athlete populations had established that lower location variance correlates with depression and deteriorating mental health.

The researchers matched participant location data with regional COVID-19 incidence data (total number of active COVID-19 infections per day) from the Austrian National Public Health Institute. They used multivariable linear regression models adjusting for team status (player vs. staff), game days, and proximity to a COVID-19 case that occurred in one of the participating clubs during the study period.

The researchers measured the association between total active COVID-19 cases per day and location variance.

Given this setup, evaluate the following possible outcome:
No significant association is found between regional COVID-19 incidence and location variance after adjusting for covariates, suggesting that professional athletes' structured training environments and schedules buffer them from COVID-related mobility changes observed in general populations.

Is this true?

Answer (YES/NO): NO